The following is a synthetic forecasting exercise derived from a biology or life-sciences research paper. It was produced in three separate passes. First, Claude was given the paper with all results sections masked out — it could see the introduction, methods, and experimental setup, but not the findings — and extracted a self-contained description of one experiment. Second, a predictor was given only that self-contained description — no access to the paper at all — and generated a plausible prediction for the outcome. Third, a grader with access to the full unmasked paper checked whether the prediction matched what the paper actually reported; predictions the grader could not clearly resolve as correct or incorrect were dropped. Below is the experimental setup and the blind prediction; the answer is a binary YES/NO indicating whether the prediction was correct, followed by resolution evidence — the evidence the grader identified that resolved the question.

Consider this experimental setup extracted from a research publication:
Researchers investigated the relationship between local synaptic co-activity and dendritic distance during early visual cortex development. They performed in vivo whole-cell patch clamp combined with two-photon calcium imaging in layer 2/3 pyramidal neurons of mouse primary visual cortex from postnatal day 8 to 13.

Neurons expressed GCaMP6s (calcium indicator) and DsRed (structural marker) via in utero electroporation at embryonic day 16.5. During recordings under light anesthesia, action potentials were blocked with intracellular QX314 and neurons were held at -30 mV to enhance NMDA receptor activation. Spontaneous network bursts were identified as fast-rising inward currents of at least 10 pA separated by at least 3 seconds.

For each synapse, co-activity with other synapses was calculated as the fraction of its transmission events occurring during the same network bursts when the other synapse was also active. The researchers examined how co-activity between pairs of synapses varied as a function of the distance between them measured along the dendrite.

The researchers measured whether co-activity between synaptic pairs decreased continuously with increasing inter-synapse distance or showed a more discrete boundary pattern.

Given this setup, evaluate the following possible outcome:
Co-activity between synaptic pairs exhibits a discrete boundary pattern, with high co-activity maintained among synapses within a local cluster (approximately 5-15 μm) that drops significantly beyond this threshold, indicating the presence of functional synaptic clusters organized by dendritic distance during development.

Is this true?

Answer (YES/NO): YES